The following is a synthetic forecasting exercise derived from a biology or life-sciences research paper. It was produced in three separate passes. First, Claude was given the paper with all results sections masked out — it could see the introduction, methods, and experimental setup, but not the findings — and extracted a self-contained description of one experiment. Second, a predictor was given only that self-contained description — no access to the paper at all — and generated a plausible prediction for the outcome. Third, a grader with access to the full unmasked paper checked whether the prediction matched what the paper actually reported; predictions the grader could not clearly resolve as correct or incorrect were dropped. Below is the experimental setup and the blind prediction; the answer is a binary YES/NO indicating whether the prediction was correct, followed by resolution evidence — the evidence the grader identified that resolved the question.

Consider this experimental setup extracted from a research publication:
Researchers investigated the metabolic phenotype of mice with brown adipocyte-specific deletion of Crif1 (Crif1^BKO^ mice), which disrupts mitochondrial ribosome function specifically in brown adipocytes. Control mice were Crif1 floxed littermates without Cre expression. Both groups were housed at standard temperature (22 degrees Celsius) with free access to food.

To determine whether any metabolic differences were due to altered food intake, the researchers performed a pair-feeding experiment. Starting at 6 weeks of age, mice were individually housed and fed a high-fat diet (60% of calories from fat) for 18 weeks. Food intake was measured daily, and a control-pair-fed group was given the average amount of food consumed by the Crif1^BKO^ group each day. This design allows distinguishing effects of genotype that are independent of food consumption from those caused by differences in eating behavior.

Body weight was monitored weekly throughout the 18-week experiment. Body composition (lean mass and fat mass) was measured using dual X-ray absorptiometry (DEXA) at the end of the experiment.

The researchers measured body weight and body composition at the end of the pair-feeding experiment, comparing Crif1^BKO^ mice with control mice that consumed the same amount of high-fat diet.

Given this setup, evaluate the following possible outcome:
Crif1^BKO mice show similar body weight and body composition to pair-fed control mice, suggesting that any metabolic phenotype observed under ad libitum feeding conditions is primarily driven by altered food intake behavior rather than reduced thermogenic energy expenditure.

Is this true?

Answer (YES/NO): NO